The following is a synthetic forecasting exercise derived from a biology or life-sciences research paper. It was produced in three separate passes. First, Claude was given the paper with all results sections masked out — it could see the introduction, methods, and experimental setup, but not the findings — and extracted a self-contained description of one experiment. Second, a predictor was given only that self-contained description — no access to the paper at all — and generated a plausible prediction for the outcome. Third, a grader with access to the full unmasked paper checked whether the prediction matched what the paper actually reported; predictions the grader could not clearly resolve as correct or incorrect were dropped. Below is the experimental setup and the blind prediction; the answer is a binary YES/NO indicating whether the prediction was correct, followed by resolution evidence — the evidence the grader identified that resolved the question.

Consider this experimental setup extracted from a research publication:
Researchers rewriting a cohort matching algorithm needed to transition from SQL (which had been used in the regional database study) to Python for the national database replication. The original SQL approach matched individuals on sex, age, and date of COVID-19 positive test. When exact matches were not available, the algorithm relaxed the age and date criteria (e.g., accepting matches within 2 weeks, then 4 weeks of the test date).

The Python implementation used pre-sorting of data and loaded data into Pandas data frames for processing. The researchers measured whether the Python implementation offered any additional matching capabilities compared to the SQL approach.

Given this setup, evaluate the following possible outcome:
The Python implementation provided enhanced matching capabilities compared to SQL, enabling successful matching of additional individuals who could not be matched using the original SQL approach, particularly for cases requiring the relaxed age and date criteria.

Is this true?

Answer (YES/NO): NO